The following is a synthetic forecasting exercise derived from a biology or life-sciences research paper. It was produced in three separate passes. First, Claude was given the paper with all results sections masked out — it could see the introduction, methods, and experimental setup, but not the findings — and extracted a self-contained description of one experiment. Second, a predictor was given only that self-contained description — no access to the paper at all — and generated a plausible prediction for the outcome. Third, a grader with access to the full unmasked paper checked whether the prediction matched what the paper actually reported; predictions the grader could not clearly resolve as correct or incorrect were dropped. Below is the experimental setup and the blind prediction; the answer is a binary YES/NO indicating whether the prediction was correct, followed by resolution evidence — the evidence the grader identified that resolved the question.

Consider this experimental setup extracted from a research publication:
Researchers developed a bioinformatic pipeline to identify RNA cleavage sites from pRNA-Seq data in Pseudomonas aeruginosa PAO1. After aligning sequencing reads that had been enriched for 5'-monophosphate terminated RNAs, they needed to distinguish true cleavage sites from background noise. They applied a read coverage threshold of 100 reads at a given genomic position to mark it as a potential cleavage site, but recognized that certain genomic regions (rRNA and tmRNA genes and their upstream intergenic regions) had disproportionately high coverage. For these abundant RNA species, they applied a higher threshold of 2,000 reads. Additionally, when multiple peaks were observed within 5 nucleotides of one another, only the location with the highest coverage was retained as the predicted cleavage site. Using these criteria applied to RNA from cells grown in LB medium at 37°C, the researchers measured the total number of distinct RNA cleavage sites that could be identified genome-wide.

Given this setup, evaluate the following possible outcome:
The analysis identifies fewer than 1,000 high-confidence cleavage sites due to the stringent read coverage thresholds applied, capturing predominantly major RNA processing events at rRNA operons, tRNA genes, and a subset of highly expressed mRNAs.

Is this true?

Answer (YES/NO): NO